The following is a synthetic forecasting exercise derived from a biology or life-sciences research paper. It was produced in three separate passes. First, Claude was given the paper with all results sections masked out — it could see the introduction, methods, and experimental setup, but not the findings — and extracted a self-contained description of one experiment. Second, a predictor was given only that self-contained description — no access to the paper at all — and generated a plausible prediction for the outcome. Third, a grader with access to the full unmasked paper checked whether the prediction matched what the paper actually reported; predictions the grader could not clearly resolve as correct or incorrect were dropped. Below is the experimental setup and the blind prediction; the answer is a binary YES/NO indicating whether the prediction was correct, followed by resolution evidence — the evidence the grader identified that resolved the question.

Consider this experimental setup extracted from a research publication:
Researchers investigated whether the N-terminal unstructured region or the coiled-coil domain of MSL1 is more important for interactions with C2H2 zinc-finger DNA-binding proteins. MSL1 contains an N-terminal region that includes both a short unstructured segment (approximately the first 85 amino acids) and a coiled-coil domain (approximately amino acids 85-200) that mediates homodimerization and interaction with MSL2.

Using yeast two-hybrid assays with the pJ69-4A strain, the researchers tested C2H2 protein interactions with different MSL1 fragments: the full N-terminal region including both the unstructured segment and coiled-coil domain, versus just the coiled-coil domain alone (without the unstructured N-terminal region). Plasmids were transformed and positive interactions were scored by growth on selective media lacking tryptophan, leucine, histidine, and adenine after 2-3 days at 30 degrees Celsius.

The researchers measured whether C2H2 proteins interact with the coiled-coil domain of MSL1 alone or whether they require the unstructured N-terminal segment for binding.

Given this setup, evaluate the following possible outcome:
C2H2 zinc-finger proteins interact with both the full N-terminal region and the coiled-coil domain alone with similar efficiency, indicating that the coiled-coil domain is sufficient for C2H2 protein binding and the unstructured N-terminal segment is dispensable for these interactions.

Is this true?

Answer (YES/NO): NO